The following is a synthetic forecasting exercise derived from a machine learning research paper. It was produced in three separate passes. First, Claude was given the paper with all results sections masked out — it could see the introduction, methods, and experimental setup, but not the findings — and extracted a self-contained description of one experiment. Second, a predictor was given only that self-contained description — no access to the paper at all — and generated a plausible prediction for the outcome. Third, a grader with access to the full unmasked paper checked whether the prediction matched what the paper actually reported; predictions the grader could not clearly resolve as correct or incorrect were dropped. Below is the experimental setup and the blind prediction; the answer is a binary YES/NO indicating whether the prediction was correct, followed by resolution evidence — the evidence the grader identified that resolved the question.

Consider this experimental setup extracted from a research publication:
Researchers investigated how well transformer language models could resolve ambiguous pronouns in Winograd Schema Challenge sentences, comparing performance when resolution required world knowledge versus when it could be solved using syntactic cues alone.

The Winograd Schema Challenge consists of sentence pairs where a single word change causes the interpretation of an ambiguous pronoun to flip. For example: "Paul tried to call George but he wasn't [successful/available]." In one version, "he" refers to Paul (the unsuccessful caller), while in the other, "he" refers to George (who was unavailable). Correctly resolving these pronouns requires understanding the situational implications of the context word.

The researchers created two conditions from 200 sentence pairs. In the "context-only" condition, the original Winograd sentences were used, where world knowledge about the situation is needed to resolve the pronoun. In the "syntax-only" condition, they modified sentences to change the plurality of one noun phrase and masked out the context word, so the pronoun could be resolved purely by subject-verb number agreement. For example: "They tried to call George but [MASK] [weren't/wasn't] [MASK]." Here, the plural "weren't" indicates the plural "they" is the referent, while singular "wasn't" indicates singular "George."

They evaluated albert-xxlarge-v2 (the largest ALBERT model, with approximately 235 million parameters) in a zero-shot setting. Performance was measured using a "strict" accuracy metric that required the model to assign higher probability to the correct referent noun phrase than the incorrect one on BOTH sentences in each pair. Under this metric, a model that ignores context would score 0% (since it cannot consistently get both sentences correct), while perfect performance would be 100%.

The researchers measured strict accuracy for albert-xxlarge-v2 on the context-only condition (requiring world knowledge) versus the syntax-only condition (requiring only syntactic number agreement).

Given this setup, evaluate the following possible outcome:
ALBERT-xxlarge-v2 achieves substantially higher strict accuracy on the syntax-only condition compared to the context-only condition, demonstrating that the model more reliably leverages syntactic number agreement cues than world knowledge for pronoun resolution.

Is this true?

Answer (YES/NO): YES